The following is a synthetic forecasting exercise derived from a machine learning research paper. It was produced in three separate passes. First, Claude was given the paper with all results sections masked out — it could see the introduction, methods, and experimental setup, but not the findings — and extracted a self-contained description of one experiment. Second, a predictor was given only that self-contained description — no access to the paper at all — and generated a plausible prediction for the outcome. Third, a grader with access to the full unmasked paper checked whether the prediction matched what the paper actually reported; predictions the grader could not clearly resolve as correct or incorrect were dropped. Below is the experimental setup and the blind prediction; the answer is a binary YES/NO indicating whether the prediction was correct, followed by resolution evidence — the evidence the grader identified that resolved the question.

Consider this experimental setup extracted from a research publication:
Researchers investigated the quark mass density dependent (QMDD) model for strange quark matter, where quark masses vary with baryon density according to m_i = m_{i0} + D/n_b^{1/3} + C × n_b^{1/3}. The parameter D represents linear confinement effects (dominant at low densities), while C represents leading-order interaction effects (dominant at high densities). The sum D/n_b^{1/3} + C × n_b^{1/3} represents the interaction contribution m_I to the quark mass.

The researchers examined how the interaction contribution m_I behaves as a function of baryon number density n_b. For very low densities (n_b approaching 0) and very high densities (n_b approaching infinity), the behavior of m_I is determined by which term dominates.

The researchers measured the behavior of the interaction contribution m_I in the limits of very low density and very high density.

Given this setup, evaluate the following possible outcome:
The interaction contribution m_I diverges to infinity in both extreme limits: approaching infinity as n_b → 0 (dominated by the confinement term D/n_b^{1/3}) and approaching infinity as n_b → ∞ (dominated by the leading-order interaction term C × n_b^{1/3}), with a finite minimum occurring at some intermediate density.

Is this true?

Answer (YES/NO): NO